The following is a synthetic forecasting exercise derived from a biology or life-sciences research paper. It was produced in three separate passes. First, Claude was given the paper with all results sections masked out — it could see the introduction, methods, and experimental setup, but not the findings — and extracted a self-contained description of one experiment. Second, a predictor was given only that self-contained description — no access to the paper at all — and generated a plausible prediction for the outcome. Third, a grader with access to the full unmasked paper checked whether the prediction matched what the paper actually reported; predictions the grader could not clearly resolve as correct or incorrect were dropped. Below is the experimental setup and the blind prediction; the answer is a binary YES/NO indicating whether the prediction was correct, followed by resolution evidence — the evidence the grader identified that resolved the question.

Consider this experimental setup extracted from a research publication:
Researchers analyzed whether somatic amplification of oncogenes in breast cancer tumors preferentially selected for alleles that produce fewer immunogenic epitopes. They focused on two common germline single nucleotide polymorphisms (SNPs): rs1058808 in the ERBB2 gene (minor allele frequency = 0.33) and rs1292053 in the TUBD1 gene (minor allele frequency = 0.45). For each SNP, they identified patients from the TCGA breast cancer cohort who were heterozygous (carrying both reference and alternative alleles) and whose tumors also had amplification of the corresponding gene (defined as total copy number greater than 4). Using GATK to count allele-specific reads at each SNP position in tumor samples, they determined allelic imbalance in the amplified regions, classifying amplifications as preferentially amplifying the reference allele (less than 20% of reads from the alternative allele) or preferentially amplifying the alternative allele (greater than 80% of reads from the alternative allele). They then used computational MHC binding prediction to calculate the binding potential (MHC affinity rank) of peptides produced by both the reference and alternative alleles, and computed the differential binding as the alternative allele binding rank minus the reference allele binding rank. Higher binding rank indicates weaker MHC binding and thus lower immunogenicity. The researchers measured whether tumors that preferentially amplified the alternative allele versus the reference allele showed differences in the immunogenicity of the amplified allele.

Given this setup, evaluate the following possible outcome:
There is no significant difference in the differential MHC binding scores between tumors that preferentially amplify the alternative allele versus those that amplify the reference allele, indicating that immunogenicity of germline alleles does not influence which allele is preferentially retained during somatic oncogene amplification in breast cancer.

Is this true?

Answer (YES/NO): NO